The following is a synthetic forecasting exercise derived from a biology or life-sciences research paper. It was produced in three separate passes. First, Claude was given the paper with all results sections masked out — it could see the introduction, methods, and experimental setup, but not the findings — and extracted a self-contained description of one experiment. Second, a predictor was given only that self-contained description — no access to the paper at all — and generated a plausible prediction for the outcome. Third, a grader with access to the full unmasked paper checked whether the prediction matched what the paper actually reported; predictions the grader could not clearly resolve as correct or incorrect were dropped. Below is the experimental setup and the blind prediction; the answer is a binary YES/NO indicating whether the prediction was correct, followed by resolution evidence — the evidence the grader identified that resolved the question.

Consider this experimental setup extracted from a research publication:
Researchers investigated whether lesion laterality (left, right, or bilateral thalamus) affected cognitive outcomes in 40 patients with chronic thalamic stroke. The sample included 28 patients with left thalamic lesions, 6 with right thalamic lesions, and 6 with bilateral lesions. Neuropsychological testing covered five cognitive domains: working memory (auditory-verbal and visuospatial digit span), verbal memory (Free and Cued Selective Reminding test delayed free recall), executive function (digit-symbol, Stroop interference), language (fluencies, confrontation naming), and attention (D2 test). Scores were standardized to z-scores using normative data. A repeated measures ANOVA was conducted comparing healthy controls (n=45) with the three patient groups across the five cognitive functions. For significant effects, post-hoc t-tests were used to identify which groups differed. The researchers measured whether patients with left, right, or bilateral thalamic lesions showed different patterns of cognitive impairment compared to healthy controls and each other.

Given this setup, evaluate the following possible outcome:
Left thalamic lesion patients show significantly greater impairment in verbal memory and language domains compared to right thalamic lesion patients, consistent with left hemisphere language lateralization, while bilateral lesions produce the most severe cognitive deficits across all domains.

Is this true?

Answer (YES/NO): NO